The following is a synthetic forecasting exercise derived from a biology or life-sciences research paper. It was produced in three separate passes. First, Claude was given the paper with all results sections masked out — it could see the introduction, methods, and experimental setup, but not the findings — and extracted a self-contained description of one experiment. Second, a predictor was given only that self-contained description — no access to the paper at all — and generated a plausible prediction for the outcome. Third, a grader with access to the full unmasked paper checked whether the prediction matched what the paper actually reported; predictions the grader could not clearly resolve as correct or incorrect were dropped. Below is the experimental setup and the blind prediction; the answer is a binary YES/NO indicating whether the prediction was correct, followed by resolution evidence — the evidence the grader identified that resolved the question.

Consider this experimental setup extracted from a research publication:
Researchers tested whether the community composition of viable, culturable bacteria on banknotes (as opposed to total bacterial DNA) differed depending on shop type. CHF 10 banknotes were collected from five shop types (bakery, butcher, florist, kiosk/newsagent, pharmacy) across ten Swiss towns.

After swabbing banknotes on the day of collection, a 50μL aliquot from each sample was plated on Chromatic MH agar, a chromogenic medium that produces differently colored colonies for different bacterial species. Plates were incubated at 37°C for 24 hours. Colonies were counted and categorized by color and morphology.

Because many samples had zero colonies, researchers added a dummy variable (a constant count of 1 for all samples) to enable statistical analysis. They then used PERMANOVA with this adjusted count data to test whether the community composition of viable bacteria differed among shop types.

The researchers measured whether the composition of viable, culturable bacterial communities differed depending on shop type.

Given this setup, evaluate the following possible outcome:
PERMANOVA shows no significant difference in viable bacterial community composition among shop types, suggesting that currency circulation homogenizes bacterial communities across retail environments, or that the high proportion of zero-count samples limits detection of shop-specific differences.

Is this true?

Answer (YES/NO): NO